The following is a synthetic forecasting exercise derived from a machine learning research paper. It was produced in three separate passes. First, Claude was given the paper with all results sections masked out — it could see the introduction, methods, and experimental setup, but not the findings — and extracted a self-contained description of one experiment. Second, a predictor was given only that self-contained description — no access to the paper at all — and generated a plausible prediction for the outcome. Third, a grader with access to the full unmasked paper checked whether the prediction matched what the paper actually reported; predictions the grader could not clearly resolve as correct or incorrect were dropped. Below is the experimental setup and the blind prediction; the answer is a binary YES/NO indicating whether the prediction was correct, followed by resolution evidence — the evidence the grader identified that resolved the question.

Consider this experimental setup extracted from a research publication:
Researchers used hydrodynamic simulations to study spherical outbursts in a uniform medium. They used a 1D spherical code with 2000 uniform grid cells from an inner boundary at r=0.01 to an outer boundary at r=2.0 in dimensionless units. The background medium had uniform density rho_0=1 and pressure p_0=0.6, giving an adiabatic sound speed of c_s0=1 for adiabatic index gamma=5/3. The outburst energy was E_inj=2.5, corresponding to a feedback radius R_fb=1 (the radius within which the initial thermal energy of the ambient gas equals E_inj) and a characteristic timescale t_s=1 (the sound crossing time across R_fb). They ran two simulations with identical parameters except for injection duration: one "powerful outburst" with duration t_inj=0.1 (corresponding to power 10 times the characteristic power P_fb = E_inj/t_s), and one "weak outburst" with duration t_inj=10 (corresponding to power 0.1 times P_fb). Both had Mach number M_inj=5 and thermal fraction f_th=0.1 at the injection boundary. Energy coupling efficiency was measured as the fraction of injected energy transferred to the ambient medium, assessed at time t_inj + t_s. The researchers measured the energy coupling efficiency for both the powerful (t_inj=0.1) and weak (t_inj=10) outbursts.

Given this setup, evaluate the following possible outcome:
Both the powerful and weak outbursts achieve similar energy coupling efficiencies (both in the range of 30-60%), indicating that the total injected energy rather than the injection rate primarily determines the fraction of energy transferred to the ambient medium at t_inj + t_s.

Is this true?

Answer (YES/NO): NO